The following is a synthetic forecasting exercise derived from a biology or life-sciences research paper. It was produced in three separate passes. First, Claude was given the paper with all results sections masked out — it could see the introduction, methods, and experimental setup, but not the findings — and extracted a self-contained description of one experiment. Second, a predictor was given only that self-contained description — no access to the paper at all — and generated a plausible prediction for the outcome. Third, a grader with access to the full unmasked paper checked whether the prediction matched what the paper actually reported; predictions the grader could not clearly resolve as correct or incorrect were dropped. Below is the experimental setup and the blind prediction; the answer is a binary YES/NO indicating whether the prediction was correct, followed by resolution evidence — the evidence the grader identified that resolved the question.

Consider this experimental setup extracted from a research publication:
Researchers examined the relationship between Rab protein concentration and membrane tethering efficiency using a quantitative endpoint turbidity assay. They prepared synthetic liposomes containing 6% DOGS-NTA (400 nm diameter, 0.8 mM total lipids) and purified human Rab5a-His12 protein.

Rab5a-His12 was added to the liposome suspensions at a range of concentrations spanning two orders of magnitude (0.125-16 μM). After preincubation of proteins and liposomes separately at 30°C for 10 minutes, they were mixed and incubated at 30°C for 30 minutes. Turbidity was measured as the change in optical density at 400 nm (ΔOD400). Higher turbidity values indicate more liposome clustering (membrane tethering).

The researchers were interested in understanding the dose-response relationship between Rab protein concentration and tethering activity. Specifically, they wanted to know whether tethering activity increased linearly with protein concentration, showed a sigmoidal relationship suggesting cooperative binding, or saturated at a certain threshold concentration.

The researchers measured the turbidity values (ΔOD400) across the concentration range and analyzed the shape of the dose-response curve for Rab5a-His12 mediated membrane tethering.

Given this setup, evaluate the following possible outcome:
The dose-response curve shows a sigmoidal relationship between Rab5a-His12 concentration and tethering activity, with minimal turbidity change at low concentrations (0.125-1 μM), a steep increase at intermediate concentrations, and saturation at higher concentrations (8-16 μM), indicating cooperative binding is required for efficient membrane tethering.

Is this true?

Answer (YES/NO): NO